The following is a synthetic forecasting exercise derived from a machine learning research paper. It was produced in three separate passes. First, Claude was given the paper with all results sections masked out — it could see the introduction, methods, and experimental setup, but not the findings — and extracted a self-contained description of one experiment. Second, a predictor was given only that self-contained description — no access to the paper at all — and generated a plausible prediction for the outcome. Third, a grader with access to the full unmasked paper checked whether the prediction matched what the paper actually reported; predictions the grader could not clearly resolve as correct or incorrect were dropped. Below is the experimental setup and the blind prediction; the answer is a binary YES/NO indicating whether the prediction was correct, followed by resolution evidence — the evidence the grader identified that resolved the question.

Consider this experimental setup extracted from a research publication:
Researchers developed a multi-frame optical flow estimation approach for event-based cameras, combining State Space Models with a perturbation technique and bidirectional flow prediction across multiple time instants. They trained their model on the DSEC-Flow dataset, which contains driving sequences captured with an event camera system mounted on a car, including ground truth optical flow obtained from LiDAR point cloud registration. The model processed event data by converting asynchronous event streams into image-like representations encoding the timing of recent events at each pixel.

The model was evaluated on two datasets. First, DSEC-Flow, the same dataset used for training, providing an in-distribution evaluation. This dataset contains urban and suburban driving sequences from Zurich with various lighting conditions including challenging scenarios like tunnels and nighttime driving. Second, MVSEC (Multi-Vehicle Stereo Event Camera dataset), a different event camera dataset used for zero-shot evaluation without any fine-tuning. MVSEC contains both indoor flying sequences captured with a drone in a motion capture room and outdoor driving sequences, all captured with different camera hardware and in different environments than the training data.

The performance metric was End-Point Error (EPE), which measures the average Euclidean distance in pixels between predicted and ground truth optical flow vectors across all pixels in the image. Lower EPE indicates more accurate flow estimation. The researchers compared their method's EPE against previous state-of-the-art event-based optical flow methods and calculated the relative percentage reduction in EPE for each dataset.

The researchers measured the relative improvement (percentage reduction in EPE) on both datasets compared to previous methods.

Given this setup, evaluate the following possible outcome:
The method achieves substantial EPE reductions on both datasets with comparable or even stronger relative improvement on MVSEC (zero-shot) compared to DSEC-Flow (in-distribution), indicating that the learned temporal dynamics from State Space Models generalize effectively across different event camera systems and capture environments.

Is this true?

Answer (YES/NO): YES